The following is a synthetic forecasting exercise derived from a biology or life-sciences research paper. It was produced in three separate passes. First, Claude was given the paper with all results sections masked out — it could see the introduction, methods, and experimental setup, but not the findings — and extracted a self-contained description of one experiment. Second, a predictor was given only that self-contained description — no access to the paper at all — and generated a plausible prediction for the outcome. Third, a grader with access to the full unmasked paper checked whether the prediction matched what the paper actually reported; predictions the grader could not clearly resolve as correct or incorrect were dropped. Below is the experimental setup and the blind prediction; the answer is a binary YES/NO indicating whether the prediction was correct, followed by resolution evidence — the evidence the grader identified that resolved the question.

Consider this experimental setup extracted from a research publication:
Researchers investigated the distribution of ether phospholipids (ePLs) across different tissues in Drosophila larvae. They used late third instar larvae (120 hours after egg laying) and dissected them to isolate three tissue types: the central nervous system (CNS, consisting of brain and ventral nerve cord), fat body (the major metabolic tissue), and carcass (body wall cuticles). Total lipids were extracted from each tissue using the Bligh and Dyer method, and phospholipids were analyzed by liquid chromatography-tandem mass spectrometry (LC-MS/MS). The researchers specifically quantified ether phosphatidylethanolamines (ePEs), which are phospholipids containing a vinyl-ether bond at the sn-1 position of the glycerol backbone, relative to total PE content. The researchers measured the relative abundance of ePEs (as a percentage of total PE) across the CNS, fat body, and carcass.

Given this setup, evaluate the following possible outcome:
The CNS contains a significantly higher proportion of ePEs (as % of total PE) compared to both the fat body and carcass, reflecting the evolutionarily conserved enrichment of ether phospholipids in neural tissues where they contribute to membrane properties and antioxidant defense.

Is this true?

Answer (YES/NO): YES